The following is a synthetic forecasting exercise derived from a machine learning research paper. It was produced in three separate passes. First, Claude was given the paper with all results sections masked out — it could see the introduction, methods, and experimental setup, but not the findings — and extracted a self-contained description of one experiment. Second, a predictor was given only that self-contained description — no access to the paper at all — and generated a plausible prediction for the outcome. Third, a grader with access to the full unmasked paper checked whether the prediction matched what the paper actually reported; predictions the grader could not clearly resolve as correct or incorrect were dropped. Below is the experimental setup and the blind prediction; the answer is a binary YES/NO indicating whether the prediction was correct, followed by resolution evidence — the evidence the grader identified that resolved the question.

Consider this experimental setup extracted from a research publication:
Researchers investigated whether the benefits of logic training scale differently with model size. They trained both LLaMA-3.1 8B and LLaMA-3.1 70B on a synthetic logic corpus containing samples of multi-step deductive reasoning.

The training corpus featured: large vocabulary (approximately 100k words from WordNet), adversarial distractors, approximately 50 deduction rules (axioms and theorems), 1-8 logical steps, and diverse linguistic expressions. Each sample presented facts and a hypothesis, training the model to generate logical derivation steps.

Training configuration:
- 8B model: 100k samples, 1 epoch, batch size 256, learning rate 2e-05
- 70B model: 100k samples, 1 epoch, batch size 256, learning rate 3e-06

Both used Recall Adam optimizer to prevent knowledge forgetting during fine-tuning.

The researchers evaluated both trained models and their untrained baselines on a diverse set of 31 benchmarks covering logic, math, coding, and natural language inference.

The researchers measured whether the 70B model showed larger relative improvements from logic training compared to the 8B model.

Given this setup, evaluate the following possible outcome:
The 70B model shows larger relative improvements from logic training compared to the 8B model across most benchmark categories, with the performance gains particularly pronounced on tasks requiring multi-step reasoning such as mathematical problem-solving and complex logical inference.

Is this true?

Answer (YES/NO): NO